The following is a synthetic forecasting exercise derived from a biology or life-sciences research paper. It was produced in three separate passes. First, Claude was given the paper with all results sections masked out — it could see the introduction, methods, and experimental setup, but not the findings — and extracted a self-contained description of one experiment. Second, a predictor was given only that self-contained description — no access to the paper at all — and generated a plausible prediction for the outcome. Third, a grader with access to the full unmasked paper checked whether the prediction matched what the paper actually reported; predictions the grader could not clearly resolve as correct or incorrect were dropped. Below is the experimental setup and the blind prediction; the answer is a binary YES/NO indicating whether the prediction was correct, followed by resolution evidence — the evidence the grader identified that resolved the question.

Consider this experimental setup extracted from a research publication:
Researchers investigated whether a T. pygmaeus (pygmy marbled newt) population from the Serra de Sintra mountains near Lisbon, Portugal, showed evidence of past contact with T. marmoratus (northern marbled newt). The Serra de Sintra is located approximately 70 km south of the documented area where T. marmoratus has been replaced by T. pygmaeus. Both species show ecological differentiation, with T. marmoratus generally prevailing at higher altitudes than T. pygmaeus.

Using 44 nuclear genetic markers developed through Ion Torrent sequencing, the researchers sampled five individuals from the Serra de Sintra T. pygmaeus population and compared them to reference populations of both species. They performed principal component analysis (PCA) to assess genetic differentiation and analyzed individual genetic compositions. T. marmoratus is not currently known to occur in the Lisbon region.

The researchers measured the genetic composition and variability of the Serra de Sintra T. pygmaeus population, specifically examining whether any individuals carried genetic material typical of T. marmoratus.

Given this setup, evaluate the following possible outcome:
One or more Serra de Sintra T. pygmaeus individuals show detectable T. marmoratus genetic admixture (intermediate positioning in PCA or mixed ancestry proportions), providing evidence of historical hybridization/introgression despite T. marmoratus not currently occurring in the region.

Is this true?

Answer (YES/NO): YES